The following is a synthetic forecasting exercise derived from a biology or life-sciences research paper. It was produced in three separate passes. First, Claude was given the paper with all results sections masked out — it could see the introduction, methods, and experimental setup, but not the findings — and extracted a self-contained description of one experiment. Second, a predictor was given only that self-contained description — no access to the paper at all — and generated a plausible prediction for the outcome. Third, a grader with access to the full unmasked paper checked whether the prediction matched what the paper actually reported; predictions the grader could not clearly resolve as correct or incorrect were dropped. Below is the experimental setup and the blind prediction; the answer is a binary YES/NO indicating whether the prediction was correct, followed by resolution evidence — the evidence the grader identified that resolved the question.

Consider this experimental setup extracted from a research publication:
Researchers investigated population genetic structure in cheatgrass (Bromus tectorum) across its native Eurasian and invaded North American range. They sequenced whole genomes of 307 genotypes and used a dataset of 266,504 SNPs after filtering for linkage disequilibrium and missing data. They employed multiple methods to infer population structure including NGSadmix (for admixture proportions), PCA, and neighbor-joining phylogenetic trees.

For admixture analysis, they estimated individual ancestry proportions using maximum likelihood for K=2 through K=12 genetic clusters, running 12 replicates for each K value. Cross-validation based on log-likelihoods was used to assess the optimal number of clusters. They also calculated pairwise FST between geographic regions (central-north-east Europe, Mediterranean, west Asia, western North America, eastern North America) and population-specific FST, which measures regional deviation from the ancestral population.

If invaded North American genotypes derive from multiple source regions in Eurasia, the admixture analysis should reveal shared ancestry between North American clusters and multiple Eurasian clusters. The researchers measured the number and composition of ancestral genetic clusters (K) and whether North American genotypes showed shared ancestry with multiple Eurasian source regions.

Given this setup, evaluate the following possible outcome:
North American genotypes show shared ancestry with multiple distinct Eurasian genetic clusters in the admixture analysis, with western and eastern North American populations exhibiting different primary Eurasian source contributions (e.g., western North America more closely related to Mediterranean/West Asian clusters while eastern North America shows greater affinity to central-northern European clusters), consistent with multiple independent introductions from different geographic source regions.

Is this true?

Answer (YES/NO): NO